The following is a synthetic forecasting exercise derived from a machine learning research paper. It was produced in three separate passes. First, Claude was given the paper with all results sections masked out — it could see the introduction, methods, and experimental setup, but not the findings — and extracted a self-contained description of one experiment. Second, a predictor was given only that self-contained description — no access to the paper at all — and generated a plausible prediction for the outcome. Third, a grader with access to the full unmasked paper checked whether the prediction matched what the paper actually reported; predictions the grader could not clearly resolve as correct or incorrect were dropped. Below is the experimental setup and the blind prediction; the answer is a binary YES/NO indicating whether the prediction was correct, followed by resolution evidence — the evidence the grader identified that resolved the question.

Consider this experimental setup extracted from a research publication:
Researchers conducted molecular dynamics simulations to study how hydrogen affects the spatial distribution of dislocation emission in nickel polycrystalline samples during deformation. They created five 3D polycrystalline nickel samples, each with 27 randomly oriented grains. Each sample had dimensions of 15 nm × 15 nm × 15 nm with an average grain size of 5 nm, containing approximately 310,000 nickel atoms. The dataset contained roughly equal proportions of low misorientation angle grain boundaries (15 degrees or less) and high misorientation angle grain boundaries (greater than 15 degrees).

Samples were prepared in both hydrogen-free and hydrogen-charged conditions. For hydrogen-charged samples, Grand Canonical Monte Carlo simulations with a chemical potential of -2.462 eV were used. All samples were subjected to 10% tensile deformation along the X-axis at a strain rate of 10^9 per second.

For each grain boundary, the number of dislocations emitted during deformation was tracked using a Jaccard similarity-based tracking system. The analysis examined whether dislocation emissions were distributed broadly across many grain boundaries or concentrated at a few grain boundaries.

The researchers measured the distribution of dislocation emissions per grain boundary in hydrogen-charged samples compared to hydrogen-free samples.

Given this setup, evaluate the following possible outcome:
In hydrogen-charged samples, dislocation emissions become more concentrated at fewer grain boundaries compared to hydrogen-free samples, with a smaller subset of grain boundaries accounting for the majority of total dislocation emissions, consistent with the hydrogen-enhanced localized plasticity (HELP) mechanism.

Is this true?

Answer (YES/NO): NO